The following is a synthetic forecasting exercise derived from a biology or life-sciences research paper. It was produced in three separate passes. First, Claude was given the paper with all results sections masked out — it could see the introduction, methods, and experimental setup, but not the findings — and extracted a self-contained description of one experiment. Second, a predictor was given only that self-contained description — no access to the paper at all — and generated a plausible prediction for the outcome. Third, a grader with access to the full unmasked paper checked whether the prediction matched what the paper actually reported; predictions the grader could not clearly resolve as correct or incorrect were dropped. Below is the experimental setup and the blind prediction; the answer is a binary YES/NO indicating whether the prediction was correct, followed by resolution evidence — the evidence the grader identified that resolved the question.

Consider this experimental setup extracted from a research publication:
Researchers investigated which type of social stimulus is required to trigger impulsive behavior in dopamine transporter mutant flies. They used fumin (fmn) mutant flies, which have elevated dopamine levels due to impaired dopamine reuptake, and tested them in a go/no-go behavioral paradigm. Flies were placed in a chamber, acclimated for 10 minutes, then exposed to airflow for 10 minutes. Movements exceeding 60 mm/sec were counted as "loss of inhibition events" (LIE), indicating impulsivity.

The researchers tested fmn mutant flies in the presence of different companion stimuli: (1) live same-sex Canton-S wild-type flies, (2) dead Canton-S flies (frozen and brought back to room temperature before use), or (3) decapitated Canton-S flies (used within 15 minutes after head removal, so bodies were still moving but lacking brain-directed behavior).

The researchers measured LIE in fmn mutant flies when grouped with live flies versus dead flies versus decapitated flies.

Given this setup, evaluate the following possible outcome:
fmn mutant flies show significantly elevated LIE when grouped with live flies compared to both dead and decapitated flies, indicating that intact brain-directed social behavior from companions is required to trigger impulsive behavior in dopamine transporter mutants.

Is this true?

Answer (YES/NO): NO